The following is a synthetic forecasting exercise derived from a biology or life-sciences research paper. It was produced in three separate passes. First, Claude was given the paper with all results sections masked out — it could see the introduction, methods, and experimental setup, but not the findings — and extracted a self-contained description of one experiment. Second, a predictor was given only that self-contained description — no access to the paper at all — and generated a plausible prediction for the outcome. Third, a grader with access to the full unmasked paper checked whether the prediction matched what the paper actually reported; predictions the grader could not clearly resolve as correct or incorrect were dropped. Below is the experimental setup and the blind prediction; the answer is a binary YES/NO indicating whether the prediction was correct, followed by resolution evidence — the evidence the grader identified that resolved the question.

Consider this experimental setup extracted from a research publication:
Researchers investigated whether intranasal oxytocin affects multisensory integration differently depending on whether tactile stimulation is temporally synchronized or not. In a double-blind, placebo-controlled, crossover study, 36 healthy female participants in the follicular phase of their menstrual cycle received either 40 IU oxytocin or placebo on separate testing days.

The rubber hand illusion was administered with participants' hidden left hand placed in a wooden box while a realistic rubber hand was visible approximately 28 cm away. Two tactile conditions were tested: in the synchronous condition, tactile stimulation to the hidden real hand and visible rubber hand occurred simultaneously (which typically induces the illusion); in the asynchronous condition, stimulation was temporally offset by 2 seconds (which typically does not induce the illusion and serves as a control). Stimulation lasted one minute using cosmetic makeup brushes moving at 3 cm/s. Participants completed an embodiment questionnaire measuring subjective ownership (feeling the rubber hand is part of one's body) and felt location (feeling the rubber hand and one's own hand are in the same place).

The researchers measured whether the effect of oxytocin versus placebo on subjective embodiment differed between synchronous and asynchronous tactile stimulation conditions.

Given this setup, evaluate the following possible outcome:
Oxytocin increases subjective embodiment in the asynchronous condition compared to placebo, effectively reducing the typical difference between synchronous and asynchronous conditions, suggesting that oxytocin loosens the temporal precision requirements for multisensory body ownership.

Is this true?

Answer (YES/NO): NO